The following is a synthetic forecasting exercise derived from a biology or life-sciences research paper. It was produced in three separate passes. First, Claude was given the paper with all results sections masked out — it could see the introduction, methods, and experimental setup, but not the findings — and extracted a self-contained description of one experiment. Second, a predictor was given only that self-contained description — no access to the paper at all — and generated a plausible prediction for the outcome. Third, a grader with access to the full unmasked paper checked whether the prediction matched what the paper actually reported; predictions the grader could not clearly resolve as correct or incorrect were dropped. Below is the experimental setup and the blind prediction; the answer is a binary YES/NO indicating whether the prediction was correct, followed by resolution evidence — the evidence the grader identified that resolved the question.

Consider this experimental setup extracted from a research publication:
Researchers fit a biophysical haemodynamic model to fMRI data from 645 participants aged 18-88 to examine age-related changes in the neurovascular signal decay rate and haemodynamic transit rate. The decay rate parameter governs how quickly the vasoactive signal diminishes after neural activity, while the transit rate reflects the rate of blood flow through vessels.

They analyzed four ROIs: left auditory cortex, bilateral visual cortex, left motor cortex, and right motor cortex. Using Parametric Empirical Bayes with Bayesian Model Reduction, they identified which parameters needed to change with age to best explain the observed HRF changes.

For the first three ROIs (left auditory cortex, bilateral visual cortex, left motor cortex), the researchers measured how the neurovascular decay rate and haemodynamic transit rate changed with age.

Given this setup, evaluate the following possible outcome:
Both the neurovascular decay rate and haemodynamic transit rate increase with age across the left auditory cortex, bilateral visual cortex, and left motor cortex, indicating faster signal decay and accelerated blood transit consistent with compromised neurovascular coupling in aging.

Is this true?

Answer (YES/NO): NO